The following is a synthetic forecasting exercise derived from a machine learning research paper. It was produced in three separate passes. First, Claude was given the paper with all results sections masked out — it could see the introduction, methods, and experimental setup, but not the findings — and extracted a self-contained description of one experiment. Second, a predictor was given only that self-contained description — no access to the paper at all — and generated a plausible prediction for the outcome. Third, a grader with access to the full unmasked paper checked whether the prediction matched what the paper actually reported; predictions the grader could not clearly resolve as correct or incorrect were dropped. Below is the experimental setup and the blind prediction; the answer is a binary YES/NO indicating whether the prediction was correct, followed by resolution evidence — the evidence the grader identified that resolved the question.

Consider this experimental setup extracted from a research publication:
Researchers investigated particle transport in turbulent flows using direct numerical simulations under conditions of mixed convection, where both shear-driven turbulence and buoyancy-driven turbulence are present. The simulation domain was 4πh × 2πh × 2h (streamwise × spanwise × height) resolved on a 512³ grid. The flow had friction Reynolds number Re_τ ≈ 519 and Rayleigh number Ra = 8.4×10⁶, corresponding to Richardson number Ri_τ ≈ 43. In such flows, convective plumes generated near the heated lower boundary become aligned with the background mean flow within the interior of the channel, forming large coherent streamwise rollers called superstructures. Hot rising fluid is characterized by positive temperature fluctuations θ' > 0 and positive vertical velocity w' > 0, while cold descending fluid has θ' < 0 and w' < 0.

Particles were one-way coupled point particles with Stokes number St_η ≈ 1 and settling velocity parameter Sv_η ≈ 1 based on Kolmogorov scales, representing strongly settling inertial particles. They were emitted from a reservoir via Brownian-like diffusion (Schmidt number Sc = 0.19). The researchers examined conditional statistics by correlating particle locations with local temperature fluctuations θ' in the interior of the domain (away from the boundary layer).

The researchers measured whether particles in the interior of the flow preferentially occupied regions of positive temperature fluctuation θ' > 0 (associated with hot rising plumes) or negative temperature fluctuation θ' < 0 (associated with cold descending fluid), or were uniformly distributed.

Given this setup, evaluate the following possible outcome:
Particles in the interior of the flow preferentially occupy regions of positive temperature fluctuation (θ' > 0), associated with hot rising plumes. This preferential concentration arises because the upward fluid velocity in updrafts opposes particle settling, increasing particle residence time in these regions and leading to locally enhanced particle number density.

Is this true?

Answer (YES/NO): YES